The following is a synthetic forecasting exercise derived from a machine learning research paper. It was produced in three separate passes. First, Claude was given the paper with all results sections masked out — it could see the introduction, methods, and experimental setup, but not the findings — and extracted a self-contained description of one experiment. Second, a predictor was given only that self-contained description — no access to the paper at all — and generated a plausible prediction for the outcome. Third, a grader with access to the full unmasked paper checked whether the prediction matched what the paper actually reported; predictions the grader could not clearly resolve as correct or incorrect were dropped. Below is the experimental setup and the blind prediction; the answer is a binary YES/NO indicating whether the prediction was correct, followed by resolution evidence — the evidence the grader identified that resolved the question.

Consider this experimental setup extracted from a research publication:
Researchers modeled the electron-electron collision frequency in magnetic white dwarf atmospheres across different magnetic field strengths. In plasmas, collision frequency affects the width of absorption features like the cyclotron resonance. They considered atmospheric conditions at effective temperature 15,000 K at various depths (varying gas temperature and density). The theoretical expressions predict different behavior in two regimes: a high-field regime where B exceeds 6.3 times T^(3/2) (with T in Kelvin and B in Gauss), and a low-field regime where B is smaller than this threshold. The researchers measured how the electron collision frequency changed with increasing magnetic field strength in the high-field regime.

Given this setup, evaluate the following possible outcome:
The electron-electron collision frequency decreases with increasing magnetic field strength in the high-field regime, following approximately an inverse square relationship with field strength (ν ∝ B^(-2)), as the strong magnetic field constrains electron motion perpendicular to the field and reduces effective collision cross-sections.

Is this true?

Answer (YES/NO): NO